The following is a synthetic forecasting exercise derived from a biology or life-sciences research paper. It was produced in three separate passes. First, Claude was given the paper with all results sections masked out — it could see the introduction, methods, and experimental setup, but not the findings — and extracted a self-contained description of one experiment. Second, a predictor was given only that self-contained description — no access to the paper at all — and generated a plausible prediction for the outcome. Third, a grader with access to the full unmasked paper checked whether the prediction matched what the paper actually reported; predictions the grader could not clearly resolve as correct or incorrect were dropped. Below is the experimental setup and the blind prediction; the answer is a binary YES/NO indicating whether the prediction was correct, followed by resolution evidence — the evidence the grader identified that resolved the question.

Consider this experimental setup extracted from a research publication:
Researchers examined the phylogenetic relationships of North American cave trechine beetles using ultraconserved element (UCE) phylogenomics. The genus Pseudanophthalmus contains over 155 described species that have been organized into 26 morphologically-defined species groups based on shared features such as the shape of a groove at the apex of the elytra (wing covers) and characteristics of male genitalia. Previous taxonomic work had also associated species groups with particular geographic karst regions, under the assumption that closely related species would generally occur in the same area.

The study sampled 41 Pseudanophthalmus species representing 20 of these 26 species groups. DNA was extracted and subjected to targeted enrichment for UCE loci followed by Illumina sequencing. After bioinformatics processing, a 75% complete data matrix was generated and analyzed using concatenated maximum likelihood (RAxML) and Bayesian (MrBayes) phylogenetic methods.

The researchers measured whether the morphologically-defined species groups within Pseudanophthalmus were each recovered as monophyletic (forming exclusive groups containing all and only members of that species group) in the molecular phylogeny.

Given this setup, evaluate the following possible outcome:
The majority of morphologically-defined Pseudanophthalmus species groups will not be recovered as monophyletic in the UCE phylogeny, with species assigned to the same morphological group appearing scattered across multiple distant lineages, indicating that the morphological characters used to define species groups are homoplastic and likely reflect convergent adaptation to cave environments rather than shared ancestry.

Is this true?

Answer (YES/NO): NO